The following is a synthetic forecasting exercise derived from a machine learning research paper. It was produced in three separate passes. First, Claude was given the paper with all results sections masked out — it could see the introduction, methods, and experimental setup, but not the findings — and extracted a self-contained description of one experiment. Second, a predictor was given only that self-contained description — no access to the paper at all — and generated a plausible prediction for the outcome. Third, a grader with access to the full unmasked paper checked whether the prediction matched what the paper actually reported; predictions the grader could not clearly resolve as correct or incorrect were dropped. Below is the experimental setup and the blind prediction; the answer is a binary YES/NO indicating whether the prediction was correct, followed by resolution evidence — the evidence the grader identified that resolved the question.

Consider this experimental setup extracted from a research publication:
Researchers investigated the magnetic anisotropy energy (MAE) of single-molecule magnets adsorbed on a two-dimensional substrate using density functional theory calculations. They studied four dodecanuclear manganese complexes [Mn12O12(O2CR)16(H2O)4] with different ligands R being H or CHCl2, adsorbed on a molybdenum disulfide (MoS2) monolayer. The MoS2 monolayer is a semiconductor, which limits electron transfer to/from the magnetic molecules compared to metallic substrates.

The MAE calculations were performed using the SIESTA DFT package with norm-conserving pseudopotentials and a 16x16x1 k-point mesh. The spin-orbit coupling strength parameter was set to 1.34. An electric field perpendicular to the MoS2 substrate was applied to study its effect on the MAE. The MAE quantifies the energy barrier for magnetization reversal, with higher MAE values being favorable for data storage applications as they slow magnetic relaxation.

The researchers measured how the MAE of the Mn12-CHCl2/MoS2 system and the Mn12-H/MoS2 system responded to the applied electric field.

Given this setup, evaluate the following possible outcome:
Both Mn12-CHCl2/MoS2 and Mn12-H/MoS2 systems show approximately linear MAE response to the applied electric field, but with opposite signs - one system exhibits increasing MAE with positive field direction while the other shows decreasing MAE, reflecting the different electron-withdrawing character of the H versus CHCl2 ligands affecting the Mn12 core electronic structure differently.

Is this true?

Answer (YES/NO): NO